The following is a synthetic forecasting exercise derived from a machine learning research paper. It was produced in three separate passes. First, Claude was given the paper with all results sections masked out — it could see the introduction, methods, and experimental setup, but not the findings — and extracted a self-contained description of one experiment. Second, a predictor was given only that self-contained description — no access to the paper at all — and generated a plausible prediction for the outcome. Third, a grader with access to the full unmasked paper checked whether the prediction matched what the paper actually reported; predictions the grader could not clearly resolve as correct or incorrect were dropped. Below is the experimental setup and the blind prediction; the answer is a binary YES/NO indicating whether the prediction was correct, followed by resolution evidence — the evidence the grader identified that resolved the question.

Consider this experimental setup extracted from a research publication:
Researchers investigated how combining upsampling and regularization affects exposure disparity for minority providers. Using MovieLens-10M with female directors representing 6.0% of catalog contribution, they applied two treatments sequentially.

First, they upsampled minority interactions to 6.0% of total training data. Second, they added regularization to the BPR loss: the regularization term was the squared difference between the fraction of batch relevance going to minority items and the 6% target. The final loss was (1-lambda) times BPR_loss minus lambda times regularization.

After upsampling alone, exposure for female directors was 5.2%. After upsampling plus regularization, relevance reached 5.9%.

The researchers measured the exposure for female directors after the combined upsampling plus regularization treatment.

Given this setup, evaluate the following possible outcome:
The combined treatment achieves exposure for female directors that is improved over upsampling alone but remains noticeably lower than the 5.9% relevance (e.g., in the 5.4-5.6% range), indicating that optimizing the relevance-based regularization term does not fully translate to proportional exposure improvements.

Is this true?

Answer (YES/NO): NO